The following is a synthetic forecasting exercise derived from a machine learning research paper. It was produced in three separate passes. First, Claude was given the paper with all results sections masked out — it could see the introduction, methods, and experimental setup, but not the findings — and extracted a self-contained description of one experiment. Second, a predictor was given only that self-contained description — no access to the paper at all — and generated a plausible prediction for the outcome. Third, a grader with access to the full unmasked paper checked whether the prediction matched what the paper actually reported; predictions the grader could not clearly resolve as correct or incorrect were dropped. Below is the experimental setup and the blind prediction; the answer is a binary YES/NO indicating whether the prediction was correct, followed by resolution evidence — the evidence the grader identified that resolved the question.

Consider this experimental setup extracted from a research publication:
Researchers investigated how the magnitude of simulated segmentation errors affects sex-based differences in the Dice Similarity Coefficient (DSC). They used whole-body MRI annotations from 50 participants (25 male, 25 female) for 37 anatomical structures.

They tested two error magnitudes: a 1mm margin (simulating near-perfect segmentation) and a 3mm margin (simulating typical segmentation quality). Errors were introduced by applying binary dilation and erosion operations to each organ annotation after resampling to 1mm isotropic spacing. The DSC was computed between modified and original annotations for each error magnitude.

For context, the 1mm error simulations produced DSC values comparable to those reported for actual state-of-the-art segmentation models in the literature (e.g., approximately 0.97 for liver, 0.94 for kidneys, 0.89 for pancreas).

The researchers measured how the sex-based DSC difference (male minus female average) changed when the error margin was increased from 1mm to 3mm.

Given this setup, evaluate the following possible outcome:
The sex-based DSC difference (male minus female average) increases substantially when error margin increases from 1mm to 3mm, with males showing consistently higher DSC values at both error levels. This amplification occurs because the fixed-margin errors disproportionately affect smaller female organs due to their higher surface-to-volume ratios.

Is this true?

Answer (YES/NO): YES